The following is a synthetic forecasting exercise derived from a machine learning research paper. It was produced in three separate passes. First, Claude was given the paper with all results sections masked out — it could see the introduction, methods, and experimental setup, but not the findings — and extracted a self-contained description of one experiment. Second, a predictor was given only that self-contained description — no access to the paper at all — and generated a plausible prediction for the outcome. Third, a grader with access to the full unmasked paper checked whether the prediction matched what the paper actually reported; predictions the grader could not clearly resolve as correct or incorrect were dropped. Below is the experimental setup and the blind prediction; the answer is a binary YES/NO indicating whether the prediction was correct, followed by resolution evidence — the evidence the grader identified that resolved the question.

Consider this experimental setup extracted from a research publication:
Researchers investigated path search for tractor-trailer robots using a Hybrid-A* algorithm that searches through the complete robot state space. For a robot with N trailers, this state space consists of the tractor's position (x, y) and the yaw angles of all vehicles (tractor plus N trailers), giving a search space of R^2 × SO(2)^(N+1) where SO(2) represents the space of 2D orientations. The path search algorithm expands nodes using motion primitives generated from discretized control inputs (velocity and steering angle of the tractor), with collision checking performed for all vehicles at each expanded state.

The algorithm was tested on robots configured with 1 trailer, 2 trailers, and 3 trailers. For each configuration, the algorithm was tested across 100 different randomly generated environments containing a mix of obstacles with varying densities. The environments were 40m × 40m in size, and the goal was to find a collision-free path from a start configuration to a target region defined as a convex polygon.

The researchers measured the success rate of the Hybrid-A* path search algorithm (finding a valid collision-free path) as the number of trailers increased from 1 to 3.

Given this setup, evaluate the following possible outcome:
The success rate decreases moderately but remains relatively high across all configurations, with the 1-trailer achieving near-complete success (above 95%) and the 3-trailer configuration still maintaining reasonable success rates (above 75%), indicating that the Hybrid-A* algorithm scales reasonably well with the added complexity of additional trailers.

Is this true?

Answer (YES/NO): NO